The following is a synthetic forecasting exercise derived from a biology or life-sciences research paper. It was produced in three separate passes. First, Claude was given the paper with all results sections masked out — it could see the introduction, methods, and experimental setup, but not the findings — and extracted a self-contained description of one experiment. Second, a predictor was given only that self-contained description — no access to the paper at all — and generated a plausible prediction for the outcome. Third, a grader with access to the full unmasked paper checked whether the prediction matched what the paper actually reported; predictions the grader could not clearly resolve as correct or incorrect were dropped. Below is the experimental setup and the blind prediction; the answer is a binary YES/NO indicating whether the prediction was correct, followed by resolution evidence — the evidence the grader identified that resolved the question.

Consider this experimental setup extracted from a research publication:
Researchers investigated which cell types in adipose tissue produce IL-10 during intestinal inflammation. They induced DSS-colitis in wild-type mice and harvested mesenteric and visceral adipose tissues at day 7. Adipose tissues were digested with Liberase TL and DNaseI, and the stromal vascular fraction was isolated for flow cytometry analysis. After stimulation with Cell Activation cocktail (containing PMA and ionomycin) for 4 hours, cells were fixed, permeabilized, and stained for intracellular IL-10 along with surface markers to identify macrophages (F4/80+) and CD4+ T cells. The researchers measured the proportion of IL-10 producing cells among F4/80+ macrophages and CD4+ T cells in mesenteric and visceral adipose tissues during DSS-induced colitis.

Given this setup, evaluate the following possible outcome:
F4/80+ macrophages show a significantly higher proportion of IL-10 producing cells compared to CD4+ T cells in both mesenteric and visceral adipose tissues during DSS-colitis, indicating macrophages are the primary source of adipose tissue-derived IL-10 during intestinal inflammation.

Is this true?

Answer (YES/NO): YES